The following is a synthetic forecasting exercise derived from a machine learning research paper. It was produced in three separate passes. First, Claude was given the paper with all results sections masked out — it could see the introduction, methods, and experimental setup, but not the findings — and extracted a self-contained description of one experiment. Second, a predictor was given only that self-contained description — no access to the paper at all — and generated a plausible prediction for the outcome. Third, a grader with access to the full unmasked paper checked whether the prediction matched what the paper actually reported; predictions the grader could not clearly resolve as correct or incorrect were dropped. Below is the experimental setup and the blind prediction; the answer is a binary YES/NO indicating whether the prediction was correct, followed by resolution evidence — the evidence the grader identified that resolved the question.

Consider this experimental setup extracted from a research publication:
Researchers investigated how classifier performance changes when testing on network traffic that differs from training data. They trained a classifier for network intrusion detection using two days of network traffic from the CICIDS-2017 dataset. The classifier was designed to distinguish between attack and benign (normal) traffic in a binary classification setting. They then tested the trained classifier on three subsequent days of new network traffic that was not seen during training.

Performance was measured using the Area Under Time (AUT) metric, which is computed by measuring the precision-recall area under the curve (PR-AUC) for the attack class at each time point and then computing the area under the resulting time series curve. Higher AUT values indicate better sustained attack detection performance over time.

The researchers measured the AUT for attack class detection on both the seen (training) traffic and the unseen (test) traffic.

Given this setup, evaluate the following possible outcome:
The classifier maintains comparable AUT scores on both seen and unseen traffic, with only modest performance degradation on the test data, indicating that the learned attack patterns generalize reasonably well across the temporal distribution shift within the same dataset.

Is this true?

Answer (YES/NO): NO